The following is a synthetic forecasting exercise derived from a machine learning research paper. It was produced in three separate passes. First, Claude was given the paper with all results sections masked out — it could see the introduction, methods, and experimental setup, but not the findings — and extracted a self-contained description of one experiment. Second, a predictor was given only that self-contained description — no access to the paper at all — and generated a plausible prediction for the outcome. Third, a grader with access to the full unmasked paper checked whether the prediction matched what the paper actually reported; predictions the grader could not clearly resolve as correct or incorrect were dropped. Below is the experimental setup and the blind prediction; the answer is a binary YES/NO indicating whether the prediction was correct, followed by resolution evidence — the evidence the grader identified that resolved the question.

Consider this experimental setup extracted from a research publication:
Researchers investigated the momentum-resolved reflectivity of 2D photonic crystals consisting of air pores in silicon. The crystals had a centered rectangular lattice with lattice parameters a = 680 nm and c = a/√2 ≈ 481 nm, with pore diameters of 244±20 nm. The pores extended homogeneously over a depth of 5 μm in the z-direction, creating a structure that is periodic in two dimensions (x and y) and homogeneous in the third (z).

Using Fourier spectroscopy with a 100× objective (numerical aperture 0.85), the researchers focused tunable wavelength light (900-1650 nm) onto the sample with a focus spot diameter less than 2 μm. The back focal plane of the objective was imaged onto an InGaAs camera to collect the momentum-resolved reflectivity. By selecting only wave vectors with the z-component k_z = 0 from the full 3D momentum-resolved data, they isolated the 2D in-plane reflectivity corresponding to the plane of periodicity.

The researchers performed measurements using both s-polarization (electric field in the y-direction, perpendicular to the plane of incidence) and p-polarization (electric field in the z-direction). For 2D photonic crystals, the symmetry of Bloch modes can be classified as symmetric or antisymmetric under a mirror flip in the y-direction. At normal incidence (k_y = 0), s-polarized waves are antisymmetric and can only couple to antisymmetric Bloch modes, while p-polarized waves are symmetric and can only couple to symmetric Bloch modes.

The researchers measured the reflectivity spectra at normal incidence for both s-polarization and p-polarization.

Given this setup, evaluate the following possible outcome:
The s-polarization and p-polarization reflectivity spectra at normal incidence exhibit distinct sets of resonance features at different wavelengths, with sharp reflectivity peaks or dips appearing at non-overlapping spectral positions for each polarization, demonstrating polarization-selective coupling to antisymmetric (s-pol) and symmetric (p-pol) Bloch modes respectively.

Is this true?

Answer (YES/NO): YES